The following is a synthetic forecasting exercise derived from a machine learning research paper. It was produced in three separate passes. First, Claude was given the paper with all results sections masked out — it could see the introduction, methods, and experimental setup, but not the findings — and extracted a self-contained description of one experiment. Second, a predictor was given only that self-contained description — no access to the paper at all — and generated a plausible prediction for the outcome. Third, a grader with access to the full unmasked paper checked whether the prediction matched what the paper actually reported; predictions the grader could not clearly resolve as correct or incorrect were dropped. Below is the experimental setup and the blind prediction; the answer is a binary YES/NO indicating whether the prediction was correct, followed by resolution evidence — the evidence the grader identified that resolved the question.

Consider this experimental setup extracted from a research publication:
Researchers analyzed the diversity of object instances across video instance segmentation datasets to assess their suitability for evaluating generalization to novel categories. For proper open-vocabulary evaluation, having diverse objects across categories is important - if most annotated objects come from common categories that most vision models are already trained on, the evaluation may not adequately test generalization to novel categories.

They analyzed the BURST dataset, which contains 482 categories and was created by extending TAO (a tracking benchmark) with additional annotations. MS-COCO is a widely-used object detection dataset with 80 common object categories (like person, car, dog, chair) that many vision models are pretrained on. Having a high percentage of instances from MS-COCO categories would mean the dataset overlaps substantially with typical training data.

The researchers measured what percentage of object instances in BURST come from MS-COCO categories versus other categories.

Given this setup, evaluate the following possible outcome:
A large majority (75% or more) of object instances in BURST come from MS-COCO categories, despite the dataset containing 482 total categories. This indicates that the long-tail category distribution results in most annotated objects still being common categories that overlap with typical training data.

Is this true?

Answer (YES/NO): YES